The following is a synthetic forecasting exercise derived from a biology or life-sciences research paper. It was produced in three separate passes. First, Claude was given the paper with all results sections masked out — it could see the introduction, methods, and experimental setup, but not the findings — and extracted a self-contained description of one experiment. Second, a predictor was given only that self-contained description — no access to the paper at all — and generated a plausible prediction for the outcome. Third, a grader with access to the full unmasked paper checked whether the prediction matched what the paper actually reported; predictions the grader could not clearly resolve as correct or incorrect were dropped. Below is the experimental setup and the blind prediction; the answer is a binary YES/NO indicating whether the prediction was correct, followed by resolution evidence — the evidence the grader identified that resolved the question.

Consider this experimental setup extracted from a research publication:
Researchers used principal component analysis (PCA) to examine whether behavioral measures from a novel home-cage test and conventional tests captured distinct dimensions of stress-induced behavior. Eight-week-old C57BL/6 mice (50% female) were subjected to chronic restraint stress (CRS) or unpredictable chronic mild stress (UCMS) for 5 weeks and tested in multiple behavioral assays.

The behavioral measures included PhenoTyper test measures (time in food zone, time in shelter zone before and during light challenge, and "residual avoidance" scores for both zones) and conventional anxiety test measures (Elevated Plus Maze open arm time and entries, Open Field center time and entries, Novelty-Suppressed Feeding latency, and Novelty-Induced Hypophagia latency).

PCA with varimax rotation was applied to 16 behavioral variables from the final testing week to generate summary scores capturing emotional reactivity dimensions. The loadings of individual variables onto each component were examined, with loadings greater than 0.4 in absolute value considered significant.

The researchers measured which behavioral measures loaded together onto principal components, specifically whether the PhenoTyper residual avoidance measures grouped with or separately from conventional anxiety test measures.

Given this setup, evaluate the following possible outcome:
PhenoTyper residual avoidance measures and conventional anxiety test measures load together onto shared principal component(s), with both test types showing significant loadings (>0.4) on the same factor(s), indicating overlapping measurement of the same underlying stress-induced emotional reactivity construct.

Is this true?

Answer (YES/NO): YES